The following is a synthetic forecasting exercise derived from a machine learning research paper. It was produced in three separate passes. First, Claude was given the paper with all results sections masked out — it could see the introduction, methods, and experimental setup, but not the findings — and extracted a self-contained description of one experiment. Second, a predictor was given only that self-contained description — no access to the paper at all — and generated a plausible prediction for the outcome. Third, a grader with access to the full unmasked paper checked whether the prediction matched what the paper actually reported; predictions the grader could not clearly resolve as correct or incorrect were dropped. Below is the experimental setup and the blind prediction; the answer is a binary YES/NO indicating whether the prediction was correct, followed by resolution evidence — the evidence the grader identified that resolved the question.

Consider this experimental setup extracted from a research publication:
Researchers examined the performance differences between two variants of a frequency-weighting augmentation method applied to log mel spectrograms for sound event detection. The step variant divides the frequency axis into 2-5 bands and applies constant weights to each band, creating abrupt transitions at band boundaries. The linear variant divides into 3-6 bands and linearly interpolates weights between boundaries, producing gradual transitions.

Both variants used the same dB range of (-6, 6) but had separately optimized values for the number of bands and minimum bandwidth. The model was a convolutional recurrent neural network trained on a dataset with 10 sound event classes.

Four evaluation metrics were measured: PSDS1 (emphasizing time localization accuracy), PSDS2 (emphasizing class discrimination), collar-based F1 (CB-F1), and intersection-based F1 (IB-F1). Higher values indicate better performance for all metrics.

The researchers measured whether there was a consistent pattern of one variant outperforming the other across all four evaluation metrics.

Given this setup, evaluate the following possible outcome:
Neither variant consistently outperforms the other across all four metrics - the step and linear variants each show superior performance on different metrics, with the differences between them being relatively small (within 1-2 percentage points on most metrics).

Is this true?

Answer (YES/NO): NO